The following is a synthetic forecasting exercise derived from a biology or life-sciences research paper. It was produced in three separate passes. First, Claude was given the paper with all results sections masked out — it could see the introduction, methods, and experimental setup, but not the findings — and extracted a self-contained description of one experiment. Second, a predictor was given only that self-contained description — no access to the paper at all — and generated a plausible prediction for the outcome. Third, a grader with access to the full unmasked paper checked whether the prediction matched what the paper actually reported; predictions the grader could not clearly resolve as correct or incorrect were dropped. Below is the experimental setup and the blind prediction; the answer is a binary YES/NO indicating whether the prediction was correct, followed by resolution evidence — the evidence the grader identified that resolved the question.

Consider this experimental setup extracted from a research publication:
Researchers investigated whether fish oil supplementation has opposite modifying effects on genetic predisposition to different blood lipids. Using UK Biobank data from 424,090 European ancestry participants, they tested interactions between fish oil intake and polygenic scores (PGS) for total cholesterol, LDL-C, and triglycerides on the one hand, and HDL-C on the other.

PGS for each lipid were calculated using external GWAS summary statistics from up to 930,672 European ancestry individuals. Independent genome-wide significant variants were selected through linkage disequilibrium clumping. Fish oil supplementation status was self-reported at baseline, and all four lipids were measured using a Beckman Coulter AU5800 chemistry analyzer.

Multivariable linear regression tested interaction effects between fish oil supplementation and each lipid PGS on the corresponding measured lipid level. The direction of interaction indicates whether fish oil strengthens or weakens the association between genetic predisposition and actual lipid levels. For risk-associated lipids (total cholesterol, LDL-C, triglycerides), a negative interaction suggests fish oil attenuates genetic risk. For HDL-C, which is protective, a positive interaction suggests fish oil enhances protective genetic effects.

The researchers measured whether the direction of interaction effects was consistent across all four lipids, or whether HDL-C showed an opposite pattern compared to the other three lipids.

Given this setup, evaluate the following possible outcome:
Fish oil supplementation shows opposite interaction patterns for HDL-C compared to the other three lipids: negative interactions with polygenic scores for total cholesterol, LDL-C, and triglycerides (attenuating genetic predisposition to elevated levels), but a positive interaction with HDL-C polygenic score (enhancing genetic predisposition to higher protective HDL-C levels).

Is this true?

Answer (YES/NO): YES